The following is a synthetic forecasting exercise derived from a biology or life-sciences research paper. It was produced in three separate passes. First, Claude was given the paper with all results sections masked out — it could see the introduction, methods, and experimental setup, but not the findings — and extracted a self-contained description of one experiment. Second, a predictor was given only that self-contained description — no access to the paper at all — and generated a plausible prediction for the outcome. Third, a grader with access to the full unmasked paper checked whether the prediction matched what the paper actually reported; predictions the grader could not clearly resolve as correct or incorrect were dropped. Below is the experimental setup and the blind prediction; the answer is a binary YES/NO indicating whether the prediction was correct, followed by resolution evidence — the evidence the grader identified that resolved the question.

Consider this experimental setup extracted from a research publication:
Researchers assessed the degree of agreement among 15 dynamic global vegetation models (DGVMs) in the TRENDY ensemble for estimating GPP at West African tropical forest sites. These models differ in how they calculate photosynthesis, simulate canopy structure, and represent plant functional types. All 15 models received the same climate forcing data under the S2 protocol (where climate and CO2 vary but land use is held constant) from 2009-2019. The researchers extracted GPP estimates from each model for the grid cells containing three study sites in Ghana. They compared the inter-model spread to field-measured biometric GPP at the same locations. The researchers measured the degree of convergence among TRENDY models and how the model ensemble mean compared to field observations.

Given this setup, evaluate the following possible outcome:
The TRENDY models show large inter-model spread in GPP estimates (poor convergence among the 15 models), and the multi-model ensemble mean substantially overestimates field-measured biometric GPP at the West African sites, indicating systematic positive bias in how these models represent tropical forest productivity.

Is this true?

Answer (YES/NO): NO